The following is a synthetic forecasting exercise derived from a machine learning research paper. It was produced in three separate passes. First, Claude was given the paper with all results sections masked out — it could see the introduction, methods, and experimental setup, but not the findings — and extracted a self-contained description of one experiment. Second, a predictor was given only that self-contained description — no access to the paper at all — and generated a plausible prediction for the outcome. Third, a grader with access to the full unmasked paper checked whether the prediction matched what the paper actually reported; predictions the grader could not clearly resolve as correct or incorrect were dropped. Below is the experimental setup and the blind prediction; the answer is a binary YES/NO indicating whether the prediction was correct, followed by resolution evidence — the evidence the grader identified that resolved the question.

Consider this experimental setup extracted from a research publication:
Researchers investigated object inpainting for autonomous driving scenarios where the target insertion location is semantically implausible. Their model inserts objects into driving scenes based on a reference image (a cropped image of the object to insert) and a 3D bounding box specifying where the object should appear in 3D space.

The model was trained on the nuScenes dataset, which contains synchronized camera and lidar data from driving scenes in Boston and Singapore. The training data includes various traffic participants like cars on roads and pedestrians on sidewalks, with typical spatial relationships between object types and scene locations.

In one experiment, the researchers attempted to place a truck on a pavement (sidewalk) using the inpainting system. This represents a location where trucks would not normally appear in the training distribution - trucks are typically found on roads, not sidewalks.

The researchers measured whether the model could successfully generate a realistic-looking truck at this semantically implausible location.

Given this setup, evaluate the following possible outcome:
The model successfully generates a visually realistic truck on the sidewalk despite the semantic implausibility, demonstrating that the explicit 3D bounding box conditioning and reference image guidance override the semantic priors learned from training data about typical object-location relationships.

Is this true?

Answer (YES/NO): NO